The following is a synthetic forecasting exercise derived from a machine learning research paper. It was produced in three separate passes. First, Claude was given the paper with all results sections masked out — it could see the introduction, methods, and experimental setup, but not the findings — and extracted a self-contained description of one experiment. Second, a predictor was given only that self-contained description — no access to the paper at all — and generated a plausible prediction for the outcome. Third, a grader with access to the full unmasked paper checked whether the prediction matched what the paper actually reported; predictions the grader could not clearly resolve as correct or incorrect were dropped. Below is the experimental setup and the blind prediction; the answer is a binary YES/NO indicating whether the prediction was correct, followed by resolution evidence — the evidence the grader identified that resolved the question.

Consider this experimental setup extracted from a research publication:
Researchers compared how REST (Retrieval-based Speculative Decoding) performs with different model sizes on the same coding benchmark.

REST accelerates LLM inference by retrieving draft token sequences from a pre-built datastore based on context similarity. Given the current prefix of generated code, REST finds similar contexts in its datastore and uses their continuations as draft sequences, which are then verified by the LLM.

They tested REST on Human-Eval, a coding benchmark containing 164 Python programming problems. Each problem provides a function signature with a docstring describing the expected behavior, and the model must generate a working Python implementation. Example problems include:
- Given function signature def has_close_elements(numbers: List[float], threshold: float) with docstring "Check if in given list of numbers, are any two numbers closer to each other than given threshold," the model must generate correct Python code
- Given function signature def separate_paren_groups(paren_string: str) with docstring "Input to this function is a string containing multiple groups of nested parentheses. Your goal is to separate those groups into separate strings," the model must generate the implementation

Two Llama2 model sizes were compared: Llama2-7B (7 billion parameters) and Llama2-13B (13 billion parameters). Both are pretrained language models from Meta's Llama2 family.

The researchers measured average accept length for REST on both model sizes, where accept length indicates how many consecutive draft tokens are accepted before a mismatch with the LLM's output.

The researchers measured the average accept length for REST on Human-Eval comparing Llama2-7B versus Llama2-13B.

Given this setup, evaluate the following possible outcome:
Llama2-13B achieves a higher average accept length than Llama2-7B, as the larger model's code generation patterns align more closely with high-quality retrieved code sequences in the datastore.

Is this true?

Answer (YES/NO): NO